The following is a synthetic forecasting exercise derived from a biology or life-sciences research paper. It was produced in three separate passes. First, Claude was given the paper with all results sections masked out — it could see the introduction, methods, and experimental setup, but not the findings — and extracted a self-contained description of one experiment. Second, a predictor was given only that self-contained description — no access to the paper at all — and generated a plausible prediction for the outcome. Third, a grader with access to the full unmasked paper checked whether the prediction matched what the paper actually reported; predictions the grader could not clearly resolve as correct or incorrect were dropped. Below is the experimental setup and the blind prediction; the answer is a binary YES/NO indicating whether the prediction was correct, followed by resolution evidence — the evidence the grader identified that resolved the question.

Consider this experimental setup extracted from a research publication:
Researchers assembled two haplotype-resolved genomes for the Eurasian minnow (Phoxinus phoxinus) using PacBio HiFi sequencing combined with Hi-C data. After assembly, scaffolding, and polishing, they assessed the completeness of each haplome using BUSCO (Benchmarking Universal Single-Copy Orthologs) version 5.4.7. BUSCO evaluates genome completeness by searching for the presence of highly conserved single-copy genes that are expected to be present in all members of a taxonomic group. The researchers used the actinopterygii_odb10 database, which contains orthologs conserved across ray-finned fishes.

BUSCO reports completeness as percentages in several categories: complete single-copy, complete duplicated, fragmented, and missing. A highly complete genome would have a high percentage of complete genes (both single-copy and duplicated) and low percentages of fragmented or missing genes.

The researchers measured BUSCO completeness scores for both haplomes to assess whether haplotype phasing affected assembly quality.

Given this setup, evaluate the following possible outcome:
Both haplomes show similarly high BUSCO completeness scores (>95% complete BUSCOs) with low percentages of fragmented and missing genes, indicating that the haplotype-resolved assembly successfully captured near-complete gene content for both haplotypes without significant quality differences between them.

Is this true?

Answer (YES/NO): YES